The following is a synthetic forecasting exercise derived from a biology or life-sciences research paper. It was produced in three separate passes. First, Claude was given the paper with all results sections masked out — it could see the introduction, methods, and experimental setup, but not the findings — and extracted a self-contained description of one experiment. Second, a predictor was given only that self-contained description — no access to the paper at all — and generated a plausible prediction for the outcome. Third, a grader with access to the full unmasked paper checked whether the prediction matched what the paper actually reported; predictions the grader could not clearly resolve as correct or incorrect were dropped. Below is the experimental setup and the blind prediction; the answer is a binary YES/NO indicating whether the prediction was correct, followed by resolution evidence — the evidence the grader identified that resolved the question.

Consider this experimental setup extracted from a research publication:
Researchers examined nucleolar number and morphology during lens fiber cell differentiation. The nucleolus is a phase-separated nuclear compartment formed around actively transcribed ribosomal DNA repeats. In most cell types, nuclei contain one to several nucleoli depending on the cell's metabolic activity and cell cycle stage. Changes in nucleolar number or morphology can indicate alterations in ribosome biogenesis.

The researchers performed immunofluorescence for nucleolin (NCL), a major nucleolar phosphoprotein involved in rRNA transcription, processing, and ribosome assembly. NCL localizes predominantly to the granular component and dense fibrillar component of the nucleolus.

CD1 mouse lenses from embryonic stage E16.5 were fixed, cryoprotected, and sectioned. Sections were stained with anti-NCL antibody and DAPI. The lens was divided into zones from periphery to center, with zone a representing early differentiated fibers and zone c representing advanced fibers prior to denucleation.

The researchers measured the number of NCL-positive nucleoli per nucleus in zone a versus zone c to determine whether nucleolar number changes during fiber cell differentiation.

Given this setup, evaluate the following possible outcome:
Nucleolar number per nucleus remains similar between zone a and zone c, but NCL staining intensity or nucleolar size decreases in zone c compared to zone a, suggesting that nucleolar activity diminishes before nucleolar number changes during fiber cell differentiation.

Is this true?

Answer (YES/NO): NO